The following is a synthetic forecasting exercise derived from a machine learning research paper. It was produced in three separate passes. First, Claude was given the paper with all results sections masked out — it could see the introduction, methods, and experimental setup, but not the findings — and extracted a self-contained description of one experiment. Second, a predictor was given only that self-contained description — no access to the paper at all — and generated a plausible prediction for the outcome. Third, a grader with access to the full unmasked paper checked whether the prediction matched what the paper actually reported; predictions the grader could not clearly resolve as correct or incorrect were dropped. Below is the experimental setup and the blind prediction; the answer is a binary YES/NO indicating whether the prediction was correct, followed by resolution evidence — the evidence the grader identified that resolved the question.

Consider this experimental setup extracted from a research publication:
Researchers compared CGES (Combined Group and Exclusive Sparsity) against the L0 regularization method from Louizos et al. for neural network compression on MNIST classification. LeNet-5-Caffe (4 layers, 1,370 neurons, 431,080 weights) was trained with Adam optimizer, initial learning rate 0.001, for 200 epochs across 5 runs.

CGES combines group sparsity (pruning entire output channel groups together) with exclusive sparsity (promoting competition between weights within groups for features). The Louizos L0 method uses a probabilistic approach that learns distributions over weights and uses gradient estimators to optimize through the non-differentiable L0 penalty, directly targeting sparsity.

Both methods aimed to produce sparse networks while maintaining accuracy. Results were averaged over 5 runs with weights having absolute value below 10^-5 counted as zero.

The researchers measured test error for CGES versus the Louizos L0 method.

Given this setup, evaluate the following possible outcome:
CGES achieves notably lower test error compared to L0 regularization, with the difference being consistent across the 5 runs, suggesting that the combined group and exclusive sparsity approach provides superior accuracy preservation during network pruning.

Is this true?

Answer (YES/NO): NO